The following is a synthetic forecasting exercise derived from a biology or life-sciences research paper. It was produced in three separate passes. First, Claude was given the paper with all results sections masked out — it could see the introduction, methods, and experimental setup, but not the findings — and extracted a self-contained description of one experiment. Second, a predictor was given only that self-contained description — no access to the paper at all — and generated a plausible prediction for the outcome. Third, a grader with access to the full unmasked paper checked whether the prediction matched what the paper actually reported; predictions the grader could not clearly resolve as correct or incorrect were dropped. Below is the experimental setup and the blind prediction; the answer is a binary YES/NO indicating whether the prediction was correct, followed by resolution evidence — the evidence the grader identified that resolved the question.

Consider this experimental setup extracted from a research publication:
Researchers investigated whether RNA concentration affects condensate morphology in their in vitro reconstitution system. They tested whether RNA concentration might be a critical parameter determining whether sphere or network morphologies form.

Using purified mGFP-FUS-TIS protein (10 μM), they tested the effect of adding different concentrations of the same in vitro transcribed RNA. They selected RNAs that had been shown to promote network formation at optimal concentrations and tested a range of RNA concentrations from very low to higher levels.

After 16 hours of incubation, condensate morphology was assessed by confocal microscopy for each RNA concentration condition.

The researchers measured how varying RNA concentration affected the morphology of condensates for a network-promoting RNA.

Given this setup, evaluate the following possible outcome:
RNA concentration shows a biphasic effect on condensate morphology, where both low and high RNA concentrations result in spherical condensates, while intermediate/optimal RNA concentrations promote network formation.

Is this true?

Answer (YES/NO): NO